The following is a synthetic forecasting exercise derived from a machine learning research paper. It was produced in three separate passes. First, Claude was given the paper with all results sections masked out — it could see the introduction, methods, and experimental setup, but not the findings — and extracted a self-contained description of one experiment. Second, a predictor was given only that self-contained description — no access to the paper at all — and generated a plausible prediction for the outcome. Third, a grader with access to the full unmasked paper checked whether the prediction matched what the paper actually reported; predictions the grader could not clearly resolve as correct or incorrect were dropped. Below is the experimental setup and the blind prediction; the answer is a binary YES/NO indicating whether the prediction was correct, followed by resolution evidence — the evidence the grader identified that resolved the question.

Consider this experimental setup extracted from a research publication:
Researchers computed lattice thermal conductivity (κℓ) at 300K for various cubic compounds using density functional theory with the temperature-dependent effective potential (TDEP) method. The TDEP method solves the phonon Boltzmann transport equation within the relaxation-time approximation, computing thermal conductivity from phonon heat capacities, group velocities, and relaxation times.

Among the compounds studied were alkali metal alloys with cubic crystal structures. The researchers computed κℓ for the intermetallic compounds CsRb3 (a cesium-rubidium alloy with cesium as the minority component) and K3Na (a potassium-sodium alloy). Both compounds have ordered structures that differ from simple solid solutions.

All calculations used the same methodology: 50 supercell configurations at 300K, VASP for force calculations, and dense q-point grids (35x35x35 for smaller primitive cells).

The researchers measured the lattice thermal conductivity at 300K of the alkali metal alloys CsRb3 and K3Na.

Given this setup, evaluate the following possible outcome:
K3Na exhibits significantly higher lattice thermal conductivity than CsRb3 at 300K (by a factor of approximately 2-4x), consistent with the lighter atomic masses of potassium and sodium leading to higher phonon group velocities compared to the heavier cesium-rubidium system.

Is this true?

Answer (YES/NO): NO